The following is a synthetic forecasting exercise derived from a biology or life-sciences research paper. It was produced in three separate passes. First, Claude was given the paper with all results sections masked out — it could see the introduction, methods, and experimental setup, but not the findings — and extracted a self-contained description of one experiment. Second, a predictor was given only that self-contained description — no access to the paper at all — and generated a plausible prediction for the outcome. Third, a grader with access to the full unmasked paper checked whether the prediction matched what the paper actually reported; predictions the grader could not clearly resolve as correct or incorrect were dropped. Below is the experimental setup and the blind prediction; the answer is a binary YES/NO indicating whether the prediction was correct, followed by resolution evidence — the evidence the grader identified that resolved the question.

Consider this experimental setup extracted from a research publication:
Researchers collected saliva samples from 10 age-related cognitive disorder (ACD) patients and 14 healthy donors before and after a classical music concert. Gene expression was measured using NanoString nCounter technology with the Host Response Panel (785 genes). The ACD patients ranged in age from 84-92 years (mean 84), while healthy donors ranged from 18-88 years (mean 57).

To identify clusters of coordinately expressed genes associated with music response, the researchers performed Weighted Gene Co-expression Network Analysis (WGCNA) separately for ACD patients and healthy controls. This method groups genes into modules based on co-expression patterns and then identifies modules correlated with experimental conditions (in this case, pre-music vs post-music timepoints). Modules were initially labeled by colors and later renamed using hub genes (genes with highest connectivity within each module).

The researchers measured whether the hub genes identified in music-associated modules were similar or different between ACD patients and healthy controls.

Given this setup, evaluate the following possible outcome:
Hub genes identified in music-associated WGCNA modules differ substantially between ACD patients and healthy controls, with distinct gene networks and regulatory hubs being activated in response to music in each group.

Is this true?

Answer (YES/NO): YES